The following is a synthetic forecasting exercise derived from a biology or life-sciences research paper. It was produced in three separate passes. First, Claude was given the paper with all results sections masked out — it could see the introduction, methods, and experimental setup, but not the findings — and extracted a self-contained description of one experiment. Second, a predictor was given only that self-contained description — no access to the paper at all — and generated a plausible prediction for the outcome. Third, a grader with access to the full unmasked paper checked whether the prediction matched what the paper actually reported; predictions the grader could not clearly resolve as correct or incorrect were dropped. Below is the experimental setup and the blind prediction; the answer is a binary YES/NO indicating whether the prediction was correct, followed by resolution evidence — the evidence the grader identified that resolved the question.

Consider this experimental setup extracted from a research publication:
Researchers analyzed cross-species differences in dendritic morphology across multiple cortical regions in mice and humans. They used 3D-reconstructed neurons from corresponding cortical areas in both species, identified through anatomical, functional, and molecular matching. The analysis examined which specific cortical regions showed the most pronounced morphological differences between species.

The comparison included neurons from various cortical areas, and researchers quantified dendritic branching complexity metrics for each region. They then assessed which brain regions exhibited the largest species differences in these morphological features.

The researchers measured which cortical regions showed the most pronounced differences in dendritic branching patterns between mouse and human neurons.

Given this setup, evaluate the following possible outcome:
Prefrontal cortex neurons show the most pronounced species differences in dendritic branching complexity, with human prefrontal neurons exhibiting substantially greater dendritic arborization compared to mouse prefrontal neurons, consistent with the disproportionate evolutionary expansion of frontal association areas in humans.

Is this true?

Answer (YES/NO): NO